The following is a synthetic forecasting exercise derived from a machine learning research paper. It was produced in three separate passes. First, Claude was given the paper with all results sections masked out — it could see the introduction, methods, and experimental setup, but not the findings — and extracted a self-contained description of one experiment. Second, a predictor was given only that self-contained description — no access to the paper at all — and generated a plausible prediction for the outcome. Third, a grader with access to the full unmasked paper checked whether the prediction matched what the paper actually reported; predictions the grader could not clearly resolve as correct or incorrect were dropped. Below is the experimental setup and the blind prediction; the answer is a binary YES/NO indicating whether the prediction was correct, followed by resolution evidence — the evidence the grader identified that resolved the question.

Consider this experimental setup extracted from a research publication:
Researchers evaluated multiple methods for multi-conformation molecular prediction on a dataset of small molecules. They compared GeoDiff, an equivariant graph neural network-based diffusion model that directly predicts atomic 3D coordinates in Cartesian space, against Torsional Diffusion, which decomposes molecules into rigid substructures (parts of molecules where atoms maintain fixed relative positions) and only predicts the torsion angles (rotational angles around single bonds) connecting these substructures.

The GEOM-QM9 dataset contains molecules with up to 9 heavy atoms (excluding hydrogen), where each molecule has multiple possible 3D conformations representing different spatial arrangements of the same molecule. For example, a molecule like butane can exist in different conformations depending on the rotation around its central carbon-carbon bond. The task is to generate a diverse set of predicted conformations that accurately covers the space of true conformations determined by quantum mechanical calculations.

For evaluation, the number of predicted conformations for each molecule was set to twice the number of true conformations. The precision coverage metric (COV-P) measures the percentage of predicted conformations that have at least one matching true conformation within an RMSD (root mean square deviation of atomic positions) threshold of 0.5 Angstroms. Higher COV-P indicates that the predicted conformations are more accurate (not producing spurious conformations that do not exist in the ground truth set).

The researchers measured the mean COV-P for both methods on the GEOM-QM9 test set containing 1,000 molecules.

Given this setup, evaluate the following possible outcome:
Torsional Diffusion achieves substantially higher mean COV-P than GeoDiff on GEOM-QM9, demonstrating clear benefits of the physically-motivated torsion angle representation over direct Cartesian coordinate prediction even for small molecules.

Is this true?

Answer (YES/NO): YES